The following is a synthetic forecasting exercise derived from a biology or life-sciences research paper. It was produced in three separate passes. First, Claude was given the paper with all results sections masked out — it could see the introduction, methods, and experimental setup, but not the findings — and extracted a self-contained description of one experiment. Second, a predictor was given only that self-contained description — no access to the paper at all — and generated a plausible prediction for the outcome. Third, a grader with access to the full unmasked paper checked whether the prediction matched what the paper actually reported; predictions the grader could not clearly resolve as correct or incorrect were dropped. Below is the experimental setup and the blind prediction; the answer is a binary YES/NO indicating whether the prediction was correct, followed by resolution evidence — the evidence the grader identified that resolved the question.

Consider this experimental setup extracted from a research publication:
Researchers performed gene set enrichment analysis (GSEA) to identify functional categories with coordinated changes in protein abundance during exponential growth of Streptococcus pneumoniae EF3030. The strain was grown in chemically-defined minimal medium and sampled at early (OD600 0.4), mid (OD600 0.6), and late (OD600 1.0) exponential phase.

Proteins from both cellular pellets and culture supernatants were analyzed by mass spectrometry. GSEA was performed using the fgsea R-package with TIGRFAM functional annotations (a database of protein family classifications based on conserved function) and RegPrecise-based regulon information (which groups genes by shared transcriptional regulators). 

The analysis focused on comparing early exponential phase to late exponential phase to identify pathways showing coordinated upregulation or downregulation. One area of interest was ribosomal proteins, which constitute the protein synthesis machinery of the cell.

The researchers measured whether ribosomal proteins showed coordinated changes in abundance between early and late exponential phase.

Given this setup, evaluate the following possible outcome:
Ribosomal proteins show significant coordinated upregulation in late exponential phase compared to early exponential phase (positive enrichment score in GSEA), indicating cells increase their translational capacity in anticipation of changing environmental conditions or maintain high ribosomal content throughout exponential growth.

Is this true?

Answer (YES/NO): NO